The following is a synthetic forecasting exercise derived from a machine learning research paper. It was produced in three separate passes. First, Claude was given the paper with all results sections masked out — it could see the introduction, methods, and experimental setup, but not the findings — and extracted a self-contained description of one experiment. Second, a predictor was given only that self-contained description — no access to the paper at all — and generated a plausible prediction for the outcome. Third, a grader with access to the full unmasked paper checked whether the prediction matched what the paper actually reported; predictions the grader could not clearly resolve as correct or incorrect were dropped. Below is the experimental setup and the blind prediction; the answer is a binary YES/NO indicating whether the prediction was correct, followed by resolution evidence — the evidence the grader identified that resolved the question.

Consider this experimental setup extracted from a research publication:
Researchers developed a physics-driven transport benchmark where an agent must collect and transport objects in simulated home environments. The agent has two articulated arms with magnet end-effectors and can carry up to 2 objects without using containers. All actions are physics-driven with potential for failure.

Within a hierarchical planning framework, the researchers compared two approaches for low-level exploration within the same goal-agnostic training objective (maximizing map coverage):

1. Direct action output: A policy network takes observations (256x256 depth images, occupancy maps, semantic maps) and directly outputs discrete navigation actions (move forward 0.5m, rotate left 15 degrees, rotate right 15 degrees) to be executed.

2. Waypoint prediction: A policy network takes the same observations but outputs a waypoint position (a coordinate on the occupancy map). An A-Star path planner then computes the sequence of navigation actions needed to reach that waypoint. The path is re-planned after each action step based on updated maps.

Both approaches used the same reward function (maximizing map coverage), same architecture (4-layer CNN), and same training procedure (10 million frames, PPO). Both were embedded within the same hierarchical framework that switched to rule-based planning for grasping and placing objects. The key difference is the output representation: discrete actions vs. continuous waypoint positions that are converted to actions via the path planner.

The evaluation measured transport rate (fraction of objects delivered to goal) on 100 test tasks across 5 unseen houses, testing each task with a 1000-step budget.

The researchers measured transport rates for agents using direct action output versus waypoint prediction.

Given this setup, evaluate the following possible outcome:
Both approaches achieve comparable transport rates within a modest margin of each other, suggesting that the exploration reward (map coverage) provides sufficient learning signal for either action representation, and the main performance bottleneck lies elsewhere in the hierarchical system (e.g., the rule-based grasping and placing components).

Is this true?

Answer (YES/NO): NO